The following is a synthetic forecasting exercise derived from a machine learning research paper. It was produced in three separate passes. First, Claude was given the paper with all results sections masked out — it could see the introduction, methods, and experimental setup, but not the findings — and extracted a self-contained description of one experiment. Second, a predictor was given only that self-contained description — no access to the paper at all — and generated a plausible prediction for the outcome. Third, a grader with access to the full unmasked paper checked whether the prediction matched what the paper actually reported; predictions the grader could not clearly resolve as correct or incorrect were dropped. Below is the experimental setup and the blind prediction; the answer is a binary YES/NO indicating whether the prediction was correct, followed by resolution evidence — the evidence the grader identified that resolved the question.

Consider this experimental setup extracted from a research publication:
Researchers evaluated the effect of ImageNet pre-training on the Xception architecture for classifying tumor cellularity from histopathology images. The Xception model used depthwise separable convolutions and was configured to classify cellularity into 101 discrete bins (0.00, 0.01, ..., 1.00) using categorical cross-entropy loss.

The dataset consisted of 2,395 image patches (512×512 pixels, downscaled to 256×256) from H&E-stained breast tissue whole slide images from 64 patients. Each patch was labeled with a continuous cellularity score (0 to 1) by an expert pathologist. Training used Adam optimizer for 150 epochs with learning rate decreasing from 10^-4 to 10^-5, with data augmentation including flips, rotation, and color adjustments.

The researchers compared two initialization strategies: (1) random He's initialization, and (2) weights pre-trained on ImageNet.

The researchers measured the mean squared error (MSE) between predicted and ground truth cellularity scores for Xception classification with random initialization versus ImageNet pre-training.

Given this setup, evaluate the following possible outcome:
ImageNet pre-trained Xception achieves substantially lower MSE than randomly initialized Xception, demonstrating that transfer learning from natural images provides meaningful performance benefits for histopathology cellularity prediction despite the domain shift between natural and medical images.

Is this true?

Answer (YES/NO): NO